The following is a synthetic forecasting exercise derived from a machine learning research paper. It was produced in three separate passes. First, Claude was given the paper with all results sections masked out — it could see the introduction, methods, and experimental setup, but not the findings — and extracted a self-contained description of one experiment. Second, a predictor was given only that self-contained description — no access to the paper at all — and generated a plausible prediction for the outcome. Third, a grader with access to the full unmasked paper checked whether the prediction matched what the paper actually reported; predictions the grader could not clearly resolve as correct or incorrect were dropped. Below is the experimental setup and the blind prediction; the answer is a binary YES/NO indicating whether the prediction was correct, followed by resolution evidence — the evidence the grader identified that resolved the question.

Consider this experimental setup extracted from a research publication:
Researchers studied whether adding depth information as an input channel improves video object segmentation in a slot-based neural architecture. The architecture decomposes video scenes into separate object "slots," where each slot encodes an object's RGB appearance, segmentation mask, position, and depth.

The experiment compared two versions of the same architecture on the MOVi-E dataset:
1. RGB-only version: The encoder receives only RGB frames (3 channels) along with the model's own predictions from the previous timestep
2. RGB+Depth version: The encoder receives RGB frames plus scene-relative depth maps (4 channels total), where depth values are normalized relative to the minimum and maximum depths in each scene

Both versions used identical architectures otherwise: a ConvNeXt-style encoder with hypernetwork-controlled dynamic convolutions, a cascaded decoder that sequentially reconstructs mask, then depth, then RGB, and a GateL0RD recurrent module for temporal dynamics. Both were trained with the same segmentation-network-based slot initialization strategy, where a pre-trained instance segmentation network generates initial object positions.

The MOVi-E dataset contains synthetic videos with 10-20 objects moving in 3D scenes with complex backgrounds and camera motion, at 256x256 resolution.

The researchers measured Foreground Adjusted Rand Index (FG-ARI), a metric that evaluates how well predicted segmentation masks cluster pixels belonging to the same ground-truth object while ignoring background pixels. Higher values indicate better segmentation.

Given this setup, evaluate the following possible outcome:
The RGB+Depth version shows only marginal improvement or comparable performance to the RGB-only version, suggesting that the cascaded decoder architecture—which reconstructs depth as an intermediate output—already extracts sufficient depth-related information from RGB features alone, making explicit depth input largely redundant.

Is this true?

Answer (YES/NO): NO